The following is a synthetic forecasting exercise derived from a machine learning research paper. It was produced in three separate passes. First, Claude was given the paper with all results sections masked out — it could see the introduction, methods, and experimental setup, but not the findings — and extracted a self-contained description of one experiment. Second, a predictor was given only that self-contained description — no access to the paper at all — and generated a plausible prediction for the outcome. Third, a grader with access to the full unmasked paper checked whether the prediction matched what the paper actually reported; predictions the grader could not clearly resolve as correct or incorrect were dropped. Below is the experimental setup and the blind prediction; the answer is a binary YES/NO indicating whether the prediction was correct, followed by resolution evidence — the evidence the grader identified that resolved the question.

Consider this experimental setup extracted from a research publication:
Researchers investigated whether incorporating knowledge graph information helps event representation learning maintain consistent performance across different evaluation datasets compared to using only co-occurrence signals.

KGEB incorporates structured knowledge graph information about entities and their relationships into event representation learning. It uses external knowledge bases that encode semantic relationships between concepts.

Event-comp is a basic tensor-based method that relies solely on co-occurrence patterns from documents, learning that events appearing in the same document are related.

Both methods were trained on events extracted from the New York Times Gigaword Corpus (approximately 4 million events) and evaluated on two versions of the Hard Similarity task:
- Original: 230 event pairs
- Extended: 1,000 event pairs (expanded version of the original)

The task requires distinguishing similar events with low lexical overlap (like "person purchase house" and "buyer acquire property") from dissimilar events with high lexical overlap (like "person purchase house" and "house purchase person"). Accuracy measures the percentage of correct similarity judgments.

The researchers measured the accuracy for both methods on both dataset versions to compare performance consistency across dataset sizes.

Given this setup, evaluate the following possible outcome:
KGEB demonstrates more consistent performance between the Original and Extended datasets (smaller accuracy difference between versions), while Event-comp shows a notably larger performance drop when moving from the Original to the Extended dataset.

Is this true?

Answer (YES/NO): YES